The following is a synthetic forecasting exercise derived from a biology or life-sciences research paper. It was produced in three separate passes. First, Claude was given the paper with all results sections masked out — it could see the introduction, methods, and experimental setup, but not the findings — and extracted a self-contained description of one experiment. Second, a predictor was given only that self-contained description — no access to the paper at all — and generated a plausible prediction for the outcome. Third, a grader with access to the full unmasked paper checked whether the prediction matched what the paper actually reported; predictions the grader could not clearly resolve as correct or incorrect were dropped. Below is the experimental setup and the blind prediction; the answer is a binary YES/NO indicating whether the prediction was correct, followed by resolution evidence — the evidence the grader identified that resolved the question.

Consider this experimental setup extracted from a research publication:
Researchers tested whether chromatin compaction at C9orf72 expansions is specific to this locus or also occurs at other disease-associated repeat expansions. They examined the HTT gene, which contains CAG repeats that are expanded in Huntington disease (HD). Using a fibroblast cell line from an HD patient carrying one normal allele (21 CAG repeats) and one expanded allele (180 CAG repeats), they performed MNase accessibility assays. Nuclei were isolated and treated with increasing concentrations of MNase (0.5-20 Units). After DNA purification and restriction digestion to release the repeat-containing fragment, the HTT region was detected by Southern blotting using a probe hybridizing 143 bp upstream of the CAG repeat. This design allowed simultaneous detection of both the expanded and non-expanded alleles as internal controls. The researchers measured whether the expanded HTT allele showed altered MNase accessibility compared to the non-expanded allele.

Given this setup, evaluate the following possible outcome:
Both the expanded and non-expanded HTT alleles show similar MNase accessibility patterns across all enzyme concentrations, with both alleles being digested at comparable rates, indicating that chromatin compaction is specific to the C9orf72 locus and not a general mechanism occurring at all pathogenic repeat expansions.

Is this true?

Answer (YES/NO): YES